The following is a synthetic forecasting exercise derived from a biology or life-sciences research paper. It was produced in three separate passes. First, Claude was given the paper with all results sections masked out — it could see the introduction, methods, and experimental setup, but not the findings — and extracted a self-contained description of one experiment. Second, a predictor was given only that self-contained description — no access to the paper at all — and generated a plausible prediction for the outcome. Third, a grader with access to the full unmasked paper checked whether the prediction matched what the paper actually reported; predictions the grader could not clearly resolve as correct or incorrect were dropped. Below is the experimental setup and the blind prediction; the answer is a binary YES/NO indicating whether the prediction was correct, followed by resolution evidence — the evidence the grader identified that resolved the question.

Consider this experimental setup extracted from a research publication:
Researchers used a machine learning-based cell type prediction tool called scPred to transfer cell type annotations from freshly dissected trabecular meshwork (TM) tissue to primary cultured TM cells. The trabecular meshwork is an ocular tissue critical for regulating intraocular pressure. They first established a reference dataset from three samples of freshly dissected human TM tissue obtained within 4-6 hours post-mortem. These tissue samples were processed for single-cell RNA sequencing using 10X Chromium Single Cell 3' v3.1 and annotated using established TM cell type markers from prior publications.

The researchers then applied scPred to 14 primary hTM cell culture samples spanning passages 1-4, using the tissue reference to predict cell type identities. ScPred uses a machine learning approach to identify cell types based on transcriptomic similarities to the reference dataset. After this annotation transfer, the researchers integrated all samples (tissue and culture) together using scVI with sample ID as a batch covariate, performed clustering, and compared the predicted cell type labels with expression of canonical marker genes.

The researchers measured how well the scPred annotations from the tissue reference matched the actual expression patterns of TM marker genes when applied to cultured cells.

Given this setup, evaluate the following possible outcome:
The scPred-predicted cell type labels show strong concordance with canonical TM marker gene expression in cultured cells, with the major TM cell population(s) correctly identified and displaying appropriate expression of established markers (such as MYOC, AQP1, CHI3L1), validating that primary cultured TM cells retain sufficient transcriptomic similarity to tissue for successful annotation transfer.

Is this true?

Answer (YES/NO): NO